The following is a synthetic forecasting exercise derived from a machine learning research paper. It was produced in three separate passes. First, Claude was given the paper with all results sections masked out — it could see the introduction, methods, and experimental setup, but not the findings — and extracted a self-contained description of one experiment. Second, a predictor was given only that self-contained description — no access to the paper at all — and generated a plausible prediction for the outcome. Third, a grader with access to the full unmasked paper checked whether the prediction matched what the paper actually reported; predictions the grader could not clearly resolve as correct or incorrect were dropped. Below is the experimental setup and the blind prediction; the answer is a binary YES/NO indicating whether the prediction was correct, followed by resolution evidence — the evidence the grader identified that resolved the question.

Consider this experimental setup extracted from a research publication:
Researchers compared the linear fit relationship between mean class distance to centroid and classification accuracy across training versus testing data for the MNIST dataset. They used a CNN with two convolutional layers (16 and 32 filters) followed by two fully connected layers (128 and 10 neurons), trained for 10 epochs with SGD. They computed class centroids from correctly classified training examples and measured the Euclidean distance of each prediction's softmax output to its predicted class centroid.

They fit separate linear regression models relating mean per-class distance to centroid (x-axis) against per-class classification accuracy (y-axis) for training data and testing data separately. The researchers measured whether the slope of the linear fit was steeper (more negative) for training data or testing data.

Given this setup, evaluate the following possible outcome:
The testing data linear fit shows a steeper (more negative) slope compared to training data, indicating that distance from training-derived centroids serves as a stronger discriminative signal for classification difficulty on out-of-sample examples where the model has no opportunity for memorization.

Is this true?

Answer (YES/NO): NO